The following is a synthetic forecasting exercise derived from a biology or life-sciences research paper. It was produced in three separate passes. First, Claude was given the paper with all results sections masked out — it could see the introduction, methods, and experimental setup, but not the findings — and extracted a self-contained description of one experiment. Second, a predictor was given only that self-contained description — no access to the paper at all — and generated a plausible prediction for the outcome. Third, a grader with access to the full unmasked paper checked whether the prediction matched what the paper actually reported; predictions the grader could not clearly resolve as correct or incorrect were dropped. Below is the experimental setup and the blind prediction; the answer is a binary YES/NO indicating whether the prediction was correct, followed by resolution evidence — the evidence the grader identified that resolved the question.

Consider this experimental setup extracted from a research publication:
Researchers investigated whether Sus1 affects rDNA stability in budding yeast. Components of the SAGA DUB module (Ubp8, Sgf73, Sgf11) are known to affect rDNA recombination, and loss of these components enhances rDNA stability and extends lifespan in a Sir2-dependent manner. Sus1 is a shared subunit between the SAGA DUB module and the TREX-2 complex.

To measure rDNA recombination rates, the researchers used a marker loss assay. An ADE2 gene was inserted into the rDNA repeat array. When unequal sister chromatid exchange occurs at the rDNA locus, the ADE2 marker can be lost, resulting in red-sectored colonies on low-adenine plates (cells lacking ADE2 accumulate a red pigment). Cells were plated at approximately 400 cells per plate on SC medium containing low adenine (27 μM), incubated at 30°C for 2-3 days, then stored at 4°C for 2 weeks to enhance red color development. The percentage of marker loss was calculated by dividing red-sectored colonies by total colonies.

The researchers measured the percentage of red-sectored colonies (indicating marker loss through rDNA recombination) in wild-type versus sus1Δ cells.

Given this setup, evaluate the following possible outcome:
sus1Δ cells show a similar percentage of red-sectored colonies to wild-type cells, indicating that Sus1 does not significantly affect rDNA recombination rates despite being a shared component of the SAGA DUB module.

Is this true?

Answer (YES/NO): YES